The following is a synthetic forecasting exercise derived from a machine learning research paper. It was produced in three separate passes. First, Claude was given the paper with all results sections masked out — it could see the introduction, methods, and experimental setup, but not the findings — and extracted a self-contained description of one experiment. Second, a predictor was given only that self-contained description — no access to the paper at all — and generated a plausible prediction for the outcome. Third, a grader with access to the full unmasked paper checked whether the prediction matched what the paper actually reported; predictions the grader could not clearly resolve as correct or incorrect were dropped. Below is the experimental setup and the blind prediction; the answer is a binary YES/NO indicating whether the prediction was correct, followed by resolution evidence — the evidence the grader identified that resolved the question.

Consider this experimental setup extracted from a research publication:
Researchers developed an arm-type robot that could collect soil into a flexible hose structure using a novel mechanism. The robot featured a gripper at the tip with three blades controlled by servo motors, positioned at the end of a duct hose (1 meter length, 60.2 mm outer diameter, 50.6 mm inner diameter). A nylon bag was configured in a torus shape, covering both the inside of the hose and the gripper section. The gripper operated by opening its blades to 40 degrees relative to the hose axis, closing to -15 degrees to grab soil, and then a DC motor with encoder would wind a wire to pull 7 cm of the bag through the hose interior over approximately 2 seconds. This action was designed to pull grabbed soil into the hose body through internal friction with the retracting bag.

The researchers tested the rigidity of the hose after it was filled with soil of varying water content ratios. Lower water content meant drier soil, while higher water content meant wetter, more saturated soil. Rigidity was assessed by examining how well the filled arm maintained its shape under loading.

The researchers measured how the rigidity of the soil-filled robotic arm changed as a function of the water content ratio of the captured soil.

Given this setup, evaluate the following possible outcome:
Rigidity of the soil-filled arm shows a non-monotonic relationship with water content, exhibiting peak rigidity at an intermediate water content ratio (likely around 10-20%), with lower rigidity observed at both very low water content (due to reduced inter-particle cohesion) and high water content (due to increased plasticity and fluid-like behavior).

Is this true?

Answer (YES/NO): YES